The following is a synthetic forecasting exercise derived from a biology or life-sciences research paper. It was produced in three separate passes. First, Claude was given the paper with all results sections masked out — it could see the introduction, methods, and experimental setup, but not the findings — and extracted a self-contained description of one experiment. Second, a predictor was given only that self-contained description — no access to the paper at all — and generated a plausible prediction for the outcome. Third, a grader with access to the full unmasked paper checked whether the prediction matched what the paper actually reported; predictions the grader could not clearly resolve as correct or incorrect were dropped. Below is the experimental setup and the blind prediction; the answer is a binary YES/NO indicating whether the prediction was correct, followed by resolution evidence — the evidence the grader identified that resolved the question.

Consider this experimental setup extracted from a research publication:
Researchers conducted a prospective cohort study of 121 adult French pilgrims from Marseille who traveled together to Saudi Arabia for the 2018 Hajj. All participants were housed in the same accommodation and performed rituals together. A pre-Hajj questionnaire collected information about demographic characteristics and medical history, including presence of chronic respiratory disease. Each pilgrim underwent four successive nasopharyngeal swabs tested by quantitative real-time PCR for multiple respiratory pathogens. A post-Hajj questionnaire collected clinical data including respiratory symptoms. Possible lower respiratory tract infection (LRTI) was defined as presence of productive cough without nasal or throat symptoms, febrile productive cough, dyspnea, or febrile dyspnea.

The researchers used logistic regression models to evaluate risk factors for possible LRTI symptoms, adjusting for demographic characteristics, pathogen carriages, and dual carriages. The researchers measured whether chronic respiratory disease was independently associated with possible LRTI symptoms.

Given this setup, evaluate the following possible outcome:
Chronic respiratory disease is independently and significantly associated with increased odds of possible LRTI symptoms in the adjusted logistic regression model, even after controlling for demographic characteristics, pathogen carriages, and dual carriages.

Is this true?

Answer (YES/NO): YES